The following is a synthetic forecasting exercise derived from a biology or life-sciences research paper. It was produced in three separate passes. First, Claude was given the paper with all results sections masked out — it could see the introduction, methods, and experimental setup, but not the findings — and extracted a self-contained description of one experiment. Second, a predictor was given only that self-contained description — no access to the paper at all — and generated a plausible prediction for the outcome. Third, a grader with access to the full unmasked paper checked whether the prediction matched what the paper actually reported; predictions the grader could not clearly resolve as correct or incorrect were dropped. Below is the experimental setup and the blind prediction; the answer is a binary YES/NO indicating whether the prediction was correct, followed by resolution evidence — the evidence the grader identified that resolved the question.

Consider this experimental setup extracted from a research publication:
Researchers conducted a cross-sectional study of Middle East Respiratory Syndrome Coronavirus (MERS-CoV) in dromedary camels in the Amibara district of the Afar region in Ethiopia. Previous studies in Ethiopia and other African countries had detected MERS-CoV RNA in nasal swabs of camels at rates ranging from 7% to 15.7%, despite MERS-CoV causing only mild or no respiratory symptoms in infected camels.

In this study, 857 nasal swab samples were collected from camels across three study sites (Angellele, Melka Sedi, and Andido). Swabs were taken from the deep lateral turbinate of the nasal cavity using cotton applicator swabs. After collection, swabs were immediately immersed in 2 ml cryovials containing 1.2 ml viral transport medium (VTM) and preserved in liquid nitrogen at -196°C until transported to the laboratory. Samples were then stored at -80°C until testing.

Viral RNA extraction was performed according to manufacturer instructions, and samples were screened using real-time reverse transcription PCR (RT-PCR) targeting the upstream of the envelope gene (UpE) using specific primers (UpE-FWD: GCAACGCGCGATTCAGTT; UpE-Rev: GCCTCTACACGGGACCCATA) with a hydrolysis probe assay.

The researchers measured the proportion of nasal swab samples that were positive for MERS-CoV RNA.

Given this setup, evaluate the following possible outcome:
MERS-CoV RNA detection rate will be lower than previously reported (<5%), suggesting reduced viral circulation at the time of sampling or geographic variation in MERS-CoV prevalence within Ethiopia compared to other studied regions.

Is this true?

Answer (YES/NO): NO